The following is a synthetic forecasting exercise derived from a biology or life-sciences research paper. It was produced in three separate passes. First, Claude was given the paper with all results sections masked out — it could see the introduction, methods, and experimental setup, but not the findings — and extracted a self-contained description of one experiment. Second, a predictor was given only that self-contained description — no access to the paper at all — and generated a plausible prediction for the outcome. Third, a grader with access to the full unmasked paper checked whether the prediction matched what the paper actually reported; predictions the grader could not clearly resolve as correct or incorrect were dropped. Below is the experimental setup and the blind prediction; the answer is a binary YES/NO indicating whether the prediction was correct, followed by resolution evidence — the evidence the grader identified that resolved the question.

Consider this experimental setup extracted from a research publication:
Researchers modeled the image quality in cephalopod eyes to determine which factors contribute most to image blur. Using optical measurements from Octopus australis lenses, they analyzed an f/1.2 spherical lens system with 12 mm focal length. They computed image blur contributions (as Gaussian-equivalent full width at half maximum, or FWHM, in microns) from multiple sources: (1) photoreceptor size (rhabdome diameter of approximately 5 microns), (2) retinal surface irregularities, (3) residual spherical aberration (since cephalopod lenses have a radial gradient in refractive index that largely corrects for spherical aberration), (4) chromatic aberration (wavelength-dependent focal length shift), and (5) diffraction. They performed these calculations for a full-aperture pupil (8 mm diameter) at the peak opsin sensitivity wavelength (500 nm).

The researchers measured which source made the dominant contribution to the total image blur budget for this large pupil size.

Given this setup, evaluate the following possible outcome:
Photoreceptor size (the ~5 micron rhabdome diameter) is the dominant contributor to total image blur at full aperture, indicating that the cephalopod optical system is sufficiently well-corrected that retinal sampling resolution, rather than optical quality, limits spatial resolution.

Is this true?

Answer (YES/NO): NO